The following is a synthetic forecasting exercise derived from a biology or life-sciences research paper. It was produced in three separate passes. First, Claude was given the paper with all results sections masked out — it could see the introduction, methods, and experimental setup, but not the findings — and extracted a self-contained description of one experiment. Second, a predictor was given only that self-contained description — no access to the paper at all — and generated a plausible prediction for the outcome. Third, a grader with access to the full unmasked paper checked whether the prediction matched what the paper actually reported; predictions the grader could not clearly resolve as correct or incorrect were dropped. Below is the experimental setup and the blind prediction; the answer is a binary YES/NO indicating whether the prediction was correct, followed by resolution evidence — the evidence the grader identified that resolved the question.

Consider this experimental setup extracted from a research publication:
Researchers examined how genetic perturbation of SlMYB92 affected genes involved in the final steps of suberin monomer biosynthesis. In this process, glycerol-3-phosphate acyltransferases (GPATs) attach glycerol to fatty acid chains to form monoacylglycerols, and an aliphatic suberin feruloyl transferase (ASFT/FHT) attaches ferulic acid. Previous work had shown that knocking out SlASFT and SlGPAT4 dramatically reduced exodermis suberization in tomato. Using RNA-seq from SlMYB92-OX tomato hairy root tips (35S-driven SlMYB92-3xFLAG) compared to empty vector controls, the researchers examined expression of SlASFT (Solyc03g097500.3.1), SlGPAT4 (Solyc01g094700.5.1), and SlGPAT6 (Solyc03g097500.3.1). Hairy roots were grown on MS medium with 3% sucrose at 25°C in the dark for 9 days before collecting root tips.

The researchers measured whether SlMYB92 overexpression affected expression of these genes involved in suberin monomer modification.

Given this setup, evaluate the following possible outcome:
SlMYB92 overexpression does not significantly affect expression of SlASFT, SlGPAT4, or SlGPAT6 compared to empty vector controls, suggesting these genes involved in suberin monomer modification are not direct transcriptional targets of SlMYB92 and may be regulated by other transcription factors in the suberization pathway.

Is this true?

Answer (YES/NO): NO